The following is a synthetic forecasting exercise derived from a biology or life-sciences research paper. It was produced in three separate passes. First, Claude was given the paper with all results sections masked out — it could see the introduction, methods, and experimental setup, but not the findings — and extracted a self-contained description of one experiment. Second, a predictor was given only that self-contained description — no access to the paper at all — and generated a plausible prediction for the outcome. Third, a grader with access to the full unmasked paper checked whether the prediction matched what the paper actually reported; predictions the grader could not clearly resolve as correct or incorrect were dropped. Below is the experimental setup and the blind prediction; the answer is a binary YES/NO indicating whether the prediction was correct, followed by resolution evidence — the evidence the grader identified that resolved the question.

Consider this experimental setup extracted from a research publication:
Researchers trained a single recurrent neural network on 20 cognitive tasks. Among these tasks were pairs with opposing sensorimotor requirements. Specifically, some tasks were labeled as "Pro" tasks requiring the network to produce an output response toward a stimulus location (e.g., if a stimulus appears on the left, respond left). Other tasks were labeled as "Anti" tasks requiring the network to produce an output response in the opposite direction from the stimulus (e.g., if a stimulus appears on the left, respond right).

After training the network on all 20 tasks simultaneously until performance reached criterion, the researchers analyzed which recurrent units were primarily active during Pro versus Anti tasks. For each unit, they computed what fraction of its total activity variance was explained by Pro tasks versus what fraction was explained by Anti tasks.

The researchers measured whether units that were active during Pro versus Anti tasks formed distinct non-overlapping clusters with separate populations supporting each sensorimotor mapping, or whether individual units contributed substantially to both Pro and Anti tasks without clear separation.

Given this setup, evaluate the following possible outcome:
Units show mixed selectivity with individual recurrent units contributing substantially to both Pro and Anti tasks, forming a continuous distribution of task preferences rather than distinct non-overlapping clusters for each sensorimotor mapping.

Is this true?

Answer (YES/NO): NO